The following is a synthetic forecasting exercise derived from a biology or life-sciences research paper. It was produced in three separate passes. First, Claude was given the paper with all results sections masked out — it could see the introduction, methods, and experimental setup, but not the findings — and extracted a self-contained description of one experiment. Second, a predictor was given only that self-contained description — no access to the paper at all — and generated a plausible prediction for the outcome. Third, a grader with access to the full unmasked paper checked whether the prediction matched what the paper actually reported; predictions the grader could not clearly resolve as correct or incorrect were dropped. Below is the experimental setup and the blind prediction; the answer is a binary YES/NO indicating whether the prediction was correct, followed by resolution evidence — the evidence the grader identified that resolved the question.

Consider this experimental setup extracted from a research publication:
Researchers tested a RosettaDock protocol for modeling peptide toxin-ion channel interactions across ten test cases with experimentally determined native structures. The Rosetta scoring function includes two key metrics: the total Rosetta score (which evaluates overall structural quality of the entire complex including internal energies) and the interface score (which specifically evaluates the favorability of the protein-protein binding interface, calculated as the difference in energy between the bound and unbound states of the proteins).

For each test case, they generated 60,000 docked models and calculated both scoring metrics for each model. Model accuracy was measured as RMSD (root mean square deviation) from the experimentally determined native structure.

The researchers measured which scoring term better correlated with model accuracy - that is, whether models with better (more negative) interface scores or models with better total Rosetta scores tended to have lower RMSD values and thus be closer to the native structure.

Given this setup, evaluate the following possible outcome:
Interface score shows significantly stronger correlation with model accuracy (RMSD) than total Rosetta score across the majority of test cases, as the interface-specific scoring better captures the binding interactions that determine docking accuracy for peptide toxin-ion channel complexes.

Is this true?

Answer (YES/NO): YES